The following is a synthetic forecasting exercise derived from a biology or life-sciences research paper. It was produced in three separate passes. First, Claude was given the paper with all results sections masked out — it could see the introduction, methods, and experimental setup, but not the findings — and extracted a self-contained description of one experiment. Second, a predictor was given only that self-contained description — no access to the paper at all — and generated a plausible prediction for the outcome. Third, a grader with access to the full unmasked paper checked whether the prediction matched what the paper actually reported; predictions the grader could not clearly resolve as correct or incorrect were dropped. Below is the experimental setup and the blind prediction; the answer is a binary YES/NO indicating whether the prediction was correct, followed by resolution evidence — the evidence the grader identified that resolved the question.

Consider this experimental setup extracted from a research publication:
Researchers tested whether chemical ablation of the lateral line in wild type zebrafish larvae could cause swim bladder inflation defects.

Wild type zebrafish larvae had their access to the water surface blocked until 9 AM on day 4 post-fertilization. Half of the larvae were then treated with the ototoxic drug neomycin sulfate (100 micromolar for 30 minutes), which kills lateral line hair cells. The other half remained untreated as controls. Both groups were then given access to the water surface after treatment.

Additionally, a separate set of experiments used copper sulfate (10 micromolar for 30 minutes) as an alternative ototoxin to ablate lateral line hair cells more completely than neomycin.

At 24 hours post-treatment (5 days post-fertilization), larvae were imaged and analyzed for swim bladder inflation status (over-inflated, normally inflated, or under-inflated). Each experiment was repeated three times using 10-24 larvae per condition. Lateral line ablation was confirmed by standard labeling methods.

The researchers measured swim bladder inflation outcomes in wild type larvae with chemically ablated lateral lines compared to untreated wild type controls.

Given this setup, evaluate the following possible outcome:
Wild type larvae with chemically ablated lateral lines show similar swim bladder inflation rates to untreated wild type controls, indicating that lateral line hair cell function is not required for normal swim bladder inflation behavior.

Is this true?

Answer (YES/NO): NO